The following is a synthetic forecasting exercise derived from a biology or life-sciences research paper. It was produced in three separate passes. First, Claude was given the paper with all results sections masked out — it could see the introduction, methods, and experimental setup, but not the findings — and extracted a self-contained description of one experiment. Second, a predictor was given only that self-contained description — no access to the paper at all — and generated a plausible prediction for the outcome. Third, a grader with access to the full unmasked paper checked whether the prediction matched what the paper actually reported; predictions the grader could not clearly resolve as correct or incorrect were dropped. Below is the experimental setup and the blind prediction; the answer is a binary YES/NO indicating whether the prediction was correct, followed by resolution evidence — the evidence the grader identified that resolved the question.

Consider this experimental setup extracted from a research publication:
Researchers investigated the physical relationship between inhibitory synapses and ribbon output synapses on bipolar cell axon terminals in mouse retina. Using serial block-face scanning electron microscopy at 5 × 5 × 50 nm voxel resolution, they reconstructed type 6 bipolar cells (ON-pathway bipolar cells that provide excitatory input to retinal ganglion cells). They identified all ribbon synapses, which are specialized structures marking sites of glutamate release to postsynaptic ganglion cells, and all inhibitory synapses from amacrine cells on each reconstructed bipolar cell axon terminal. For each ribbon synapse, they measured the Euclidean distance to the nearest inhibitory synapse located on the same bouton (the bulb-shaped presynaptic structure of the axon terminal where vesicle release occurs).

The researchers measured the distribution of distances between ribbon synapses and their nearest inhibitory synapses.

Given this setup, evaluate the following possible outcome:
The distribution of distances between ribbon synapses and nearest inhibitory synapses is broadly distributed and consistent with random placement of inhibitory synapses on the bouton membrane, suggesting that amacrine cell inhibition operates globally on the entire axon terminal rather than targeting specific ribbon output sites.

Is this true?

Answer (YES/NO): NO